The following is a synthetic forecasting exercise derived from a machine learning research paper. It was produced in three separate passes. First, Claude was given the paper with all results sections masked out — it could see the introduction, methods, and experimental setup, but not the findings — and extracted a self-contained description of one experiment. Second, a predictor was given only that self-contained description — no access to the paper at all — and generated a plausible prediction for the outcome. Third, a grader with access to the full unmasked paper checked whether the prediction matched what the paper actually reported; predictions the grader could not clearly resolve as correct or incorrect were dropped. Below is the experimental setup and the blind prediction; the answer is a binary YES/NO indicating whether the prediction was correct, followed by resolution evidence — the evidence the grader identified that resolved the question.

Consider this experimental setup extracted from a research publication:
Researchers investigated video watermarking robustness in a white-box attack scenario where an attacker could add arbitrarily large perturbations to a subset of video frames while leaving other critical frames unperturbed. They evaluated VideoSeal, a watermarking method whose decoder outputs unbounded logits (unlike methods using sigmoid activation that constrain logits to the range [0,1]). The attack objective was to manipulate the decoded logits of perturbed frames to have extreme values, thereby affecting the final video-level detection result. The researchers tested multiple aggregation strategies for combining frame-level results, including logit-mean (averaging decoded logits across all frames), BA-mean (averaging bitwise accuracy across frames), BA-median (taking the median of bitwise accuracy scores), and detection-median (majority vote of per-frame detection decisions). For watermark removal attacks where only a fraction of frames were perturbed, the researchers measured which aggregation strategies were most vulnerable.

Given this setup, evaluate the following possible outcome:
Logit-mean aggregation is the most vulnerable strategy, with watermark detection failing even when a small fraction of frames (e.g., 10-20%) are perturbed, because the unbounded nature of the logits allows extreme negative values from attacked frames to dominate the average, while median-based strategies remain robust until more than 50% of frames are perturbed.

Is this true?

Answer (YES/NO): NO